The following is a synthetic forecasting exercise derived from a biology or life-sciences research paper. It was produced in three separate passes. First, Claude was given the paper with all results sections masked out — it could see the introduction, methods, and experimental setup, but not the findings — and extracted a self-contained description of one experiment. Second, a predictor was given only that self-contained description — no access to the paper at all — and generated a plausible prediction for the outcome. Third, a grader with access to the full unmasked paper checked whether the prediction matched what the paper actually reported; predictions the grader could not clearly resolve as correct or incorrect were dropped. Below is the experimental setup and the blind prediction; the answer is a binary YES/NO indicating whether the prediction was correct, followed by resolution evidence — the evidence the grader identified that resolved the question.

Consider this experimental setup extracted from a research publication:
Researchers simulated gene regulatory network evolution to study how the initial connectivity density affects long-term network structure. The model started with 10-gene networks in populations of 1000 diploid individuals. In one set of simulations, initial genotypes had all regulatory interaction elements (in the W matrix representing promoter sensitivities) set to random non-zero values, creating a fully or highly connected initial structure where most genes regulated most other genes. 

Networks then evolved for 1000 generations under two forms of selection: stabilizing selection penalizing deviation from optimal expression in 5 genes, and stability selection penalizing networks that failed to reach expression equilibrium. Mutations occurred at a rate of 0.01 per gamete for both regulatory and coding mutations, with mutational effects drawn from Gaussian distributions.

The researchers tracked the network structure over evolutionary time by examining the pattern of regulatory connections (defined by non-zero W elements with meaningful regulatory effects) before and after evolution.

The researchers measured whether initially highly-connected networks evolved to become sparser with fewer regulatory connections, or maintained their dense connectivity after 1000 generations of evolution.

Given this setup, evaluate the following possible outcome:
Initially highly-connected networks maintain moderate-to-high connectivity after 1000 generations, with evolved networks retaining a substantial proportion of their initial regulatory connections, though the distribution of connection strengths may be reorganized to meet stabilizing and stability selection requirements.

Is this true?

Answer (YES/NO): YES